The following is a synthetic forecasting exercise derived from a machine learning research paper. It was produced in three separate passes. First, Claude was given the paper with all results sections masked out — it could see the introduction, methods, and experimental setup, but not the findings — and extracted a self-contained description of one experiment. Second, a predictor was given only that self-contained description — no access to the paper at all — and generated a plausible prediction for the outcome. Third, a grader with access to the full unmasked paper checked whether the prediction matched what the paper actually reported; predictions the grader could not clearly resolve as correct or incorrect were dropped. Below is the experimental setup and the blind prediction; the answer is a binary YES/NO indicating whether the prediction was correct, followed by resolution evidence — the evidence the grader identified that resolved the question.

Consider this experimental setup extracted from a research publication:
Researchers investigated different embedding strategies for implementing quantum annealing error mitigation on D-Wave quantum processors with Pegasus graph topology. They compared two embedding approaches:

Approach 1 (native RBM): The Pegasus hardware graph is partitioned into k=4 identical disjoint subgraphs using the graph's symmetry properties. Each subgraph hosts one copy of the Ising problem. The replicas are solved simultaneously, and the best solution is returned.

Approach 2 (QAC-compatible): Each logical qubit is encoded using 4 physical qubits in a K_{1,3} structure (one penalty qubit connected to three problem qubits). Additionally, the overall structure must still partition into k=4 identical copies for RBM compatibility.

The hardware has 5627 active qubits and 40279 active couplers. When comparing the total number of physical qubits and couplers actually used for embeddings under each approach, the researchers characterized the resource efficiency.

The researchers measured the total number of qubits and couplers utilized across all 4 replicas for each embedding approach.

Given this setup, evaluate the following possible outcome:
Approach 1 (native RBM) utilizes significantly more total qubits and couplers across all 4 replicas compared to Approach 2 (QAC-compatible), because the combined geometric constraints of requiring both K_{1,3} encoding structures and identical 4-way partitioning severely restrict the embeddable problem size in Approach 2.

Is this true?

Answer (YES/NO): YES